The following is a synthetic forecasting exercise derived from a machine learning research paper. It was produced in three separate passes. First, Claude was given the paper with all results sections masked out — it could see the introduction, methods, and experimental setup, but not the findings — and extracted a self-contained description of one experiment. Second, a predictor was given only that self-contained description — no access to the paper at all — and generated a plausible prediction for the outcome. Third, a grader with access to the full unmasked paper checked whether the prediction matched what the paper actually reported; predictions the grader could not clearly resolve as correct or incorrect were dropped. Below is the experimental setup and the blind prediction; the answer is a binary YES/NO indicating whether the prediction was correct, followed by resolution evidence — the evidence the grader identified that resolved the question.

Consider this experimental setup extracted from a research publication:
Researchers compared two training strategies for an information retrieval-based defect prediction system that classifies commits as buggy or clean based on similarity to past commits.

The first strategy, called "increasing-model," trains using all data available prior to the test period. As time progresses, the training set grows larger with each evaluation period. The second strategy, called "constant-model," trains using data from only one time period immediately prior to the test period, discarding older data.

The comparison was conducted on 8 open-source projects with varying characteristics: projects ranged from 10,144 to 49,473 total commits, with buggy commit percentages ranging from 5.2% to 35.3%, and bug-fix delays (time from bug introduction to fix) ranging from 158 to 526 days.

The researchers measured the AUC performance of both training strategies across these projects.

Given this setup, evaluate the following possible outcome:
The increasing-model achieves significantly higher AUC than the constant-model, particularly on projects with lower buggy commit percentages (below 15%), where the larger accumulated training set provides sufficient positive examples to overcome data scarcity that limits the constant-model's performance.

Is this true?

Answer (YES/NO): NO